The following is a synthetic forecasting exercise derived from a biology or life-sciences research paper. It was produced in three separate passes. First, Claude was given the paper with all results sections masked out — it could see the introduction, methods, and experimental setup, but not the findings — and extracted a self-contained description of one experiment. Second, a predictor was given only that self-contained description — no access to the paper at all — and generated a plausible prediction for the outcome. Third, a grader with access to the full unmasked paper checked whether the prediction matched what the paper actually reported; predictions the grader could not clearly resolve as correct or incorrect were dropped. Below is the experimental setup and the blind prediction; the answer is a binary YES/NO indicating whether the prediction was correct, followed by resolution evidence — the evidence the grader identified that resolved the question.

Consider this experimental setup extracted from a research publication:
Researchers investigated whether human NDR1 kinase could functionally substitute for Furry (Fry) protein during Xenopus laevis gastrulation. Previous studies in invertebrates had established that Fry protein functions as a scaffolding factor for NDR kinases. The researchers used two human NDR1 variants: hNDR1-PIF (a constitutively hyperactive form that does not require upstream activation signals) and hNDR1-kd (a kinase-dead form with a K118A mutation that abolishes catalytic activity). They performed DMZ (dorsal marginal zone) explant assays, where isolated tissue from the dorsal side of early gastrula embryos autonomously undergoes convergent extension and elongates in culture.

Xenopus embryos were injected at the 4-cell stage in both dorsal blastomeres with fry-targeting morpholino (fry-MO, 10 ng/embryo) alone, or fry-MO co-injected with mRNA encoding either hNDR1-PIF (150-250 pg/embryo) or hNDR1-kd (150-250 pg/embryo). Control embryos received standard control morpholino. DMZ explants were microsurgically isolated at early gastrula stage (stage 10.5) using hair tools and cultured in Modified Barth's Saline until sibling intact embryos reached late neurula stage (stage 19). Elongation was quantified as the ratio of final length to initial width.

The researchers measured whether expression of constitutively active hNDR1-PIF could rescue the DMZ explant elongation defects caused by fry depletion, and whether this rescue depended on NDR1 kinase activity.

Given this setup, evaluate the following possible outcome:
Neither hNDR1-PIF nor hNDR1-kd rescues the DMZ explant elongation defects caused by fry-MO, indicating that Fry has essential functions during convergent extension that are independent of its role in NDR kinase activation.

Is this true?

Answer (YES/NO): NO